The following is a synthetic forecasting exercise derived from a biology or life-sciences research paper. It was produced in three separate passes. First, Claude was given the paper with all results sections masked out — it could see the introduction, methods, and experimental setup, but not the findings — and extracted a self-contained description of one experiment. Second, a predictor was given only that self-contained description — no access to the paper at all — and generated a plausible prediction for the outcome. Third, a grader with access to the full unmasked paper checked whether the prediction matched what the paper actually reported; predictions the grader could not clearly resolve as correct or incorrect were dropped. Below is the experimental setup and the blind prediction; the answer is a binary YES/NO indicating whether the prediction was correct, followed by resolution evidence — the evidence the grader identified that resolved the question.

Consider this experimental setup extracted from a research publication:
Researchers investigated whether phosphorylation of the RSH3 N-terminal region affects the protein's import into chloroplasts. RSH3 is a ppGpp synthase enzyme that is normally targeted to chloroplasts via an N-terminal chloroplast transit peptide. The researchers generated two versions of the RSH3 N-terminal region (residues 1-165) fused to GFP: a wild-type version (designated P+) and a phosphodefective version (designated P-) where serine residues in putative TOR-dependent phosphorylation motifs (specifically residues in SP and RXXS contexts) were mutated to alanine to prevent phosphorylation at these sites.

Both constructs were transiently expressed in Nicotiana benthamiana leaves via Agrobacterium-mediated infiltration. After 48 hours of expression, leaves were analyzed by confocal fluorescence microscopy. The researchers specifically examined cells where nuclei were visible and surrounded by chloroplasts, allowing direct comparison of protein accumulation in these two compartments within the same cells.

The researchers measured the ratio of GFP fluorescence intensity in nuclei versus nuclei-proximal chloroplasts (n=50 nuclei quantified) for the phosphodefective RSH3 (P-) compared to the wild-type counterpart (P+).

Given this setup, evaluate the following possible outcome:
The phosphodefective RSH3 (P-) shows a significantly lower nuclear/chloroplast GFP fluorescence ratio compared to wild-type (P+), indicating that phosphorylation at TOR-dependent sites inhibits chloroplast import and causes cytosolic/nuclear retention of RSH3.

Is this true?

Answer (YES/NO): YES